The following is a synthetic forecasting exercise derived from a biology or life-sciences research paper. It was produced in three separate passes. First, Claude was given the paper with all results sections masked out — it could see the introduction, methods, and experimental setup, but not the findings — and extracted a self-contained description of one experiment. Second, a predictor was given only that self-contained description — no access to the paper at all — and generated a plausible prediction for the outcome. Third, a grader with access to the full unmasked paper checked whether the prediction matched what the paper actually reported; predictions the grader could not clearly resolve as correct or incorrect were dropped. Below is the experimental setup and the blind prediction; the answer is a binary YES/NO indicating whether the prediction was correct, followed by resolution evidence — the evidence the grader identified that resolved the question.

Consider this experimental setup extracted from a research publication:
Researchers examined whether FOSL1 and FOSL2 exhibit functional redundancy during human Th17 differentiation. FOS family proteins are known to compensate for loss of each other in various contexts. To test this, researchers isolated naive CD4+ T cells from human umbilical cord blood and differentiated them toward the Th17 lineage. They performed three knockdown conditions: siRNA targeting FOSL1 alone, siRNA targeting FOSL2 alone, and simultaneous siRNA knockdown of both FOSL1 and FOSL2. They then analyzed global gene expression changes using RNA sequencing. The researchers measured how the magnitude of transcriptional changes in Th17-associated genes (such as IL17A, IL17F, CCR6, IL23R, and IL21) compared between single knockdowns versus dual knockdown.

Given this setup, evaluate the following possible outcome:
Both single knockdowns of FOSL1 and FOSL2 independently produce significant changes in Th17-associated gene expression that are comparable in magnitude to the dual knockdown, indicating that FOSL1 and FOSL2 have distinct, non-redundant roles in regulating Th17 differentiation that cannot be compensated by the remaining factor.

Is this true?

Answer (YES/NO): NO